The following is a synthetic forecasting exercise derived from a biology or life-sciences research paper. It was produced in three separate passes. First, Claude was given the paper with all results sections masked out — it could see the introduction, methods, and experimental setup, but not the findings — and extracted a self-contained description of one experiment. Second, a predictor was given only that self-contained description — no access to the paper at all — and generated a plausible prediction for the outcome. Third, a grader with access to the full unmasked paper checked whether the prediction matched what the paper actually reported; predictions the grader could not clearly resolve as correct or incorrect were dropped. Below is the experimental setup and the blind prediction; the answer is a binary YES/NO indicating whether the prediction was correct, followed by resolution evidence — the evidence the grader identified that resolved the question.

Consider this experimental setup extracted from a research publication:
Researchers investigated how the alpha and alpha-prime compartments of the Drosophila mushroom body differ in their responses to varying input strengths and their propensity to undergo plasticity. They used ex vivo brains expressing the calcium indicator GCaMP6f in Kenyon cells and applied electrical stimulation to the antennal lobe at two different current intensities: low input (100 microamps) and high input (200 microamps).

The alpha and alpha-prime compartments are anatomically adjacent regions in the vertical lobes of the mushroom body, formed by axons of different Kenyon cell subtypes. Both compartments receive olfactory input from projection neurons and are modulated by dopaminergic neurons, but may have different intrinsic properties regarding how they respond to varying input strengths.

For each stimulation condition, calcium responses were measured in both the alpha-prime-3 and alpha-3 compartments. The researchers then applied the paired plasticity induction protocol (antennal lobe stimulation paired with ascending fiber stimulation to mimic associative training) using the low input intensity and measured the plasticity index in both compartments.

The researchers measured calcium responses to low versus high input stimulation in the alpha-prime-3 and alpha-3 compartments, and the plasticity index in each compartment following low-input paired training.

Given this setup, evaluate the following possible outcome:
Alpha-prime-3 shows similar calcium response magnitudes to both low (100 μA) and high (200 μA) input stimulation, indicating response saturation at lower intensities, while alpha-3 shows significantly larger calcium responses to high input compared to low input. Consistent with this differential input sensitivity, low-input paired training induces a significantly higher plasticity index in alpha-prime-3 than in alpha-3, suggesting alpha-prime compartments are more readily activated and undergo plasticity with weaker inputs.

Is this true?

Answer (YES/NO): YES